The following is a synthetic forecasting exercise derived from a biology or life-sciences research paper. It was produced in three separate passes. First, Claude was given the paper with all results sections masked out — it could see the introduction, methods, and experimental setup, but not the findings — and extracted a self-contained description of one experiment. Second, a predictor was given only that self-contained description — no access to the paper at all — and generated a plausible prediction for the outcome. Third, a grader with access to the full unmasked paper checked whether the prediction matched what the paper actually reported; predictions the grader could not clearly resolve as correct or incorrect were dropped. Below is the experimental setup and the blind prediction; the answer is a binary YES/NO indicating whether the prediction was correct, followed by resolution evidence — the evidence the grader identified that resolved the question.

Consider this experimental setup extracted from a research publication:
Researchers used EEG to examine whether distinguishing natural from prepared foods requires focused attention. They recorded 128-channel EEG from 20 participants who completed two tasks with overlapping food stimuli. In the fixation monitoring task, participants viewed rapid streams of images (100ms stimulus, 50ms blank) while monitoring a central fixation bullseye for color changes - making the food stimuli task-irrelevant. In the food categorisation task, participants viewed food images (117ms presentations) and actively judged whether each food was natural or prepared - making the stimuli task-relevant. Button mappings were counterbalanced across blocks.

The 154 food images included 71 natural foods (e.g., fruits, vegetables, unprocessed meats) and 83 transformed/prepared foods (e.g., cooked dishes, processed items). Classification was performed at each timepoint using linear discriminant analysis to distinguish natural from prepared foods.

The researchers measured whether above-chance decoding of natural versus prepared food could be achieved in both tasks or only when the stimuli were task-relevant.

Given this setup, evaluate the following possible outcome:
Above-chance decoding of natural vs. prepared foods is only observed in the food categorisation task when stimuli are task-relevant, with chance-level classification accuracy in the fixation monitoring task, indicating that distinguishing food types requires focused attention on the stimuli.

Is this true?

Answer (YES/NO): NO